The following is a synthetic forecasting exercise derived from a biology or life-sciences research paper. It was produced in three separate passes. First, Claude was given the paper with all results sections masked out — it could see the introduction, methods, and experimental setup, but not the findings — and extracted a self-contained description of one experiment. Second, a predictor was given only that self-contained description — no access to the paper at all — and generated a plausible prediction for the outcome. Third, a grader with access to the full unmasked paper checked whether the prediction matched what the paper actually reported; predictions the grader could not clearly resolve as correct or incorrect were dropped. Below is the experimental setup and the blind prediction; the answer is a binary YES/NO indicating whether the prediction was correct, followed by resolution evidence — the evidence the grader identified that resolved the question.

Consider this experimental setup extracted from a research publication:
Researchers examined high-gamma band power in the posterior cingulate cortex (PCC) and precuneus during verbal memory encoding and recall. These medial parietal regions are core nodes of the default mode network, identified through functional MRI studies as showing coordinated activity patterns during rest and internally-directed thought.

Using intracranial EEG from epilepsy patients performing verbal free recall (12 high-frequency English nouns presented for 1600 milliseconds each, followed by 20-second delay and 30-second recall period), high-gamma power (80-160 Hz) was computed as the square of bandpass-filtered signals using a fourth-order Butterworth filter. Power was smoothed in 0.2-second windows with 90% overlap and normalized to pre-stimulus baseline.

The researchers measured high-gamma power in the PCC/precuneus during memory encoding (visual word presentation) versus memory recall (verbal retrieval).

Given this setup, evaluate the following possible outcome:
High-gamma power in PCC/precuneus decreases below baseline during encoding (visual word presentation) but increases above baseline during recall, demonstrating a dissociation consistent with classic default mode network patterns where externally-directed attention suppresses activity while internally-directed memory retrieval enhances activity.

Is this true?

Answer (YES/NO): NO